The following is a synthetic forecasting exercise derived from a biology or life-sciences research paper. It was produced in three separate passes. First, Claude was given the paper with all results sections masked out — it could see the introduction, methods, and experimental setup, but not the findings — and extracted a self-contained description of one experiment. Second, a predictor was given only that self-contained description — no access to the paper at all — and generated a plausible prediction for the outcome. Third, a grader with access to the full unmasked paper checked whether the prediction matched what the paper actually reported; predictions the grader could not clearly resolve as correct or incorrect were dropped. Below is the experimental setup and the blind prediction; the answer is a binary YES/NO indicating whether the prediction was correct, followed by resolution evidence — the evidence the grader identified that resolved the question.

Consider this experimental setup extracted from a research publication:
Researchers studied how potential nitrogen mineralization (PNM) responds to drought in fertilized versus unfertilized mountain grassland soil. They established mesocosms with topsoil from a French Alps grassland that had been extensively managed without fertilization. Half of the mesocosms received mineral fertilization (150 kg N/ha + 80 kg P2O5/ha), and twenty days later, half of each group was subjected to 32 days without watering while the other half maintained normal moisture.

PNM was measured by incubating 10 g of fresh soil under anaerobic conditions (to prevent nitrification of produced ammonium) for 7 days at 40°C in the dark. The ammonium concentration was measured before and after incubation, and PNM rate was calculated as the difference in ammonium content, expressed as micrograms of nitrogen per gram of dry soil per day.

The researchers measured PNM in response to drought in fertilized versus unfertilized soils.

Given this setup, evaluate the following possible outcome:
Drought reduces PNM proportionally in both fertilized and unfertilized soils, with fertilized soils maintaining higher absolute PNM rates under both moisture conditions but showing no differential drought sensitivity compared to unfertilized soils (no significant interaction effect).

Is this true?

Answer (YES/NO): NO